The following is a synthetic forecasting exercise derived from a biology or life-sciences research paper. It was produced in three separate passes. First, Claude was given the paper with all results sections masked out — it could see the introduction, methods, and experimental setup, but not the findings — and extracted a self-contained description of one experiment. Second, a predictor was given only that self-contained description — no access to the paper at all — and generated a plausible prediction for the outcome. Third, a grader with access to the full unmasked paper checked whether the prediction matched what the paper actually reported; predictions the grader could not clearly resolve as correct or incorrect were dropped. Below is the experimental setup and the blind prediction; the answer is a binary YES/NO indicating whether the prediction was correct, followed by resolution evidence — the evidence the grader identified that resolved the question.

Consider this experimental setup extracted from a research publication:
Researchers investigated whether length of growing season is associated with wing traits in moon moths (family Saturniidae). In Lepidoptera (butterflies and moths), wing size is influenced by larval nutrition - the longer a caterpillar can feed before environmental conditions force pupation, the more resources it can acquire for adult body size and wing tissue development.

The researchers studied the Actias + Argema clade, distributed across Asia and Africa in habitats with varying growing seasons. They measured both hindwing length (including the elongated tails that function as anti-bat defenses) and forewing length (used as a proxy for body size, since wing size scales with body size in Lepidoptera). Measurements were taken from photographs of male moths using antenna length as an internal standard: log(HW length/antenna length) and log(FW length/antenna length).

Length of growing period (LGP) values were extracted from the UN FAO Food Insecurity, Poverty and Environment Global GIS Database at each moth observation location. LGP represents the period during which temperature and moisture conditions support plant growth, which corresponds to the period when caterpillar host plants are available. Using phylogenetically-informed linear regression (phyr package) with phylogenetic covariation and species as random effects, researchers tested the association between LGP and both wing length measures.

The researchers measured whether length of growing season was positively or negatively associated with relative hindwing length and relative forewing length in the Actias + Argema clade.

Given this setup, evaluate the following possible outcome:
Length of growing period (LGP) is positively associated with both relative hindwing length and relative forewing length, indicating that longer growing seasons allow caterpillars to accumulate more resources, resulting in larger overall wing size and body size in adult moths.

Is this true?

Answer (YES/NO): YES